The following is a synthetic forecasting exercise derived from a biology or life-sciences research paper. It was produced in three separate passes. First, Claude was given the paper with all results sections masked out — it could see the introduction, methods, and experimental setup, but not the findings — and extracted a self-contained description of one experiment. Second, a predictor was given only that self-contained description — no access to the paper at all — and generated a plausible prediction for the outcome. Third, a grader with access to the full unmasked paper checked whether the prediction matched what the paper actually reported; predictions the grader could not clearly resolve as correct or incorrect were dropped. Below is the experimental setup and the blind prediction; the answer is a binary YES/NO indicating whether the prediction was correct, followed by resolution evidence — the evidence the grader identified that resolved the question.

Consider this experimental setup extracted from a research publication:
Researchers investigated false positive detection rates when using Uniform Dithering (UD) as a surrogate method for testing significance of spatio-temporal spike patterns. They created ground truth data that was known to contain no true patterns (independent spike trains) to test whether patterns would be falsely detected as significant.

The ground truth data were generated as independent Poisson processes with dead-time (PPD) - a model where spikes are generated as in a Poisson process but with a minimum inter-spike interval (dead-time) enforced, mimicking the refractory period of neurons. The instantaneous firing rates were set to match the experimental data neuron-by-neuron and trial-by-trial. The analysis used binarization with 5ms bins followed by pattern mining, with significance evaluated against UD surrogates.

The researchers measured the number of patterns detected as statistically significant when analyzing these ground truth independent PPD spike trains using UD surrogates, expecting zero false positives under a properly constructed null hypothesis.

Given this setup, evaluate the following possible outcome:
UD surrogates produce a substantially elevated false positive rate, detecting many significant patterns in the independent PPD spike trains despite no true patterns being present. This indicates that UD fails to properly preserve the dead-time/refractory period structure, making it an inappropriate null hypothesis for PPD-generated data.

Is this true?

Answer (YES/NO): YES